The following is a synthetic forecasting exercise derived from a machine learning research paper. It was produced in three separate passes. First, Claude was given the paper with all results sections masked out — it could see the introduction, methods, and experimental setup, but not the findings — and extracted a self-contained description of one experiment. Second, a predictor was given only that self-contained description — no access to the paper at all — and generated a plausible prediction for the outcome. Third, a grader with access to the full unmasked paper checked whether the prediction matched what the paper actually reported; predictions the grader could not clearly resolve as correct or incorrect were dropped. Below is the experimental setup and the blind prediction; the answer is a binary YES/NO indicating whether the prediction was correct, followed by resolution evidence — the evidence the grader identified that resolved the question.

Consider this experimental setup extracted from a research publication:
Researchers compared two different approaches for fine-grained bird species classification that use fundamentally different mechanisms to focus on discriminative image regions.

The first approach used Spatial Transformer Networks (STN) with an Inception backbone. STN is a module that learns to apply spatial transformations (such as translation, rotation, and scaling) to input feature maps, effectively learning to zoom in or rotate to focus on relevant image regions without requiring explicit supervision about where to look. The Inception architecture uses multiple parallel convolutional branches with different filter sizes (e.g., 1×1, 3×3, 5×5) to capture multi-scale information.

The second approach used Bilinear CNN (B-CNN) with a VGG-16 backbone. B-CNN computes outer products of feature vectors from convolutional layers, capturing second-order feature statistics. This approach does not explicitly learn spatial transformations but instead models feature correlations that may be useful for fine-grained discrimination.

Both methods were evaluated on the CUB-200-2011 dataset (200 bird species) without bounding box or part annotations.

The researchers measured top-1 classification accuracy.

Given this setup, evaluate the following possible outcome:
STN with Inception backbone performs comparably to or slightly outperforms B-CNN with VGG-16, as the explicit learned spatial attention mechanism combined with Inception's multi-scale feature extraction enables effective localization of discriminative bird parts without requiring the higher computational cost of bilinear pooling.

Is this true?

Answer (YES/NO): YES